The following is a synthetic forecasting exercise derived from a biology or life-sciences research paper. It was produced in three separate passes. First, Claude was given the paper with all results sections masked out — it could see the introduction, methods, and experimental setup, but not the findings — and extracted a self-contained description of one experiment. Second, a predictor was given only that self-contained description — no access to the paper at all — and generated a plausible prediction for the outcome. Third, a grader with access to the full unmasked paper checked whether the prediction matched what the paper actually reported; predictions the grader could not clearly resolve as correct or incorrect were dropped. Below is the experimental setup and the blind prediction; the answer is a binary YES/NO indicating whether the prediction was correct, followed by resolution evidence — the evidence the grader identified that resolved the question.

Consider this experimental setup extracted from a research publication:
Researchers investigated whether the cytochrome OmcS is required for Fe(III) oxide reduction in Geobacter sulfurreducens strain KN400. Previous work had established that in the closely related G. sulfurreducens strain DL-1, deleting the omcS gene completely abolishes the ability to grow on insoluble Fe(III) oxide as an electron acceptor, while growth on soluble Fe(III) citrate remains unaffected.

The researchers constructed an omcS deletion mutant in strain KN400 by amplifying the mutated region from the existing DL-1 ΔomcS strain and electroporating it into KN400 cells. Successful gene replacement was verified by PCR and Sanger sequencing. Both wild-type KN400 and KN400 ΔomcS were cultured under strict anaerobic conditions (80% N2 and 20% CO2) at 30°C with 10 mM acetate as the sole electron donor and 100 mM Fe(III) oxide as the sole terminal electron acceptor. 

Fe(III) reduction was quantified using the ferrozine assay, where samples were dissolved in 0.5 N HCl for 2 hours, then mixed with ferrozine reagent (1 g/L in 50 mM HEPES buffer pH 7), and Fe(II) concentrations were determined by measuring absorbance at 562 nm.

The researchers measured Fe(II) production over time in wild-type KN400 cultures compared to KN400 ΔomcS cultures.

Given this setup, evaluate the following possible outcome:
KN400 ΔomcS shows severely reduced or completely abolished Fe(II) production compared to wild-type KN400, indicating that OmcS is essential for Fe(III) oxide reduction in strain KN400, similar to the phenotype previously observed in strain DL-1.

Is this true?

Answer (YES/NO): NO